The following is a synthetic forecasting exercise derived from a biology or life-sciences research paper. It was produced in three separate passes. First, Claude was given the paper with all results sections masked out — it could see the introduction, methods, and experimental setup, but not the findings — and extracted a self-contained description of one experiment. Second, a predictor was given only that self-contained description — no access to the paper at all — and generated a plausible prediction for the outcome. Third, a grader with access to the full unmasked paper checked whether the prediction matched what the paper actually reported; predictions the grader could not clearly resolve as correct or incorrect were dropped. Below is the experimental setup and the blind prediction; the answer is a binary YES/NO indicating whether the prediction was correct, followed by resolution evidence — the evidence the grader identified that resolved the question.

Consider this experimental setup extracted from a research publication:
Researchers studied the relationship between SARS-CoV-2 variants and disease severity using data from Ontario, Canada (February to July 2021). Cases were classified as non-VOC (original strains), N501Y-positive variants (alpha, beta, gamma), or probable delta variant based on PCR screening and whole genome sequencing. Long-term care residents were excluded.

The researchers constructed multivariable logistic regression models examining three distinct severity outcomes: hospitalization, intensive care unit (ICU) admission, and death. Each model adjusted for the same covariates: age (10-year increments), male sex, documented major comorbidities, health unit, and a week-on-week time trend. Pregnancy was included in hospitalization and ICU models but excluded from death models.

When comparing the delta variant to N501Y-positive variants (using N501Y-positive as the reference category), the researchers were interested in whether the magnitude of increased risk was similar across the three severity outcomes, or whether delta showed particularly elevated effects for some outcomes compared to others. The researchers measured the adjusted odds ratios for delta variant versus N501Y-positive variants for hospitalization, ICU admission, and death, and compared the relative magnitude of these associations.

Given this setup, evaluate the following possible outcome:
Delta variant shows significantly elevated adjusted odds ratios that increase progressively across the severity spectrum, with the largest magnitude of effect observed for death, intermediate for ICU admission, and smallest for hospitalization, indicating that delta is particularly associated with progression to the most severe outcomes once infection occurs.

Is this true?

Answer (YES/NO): NO